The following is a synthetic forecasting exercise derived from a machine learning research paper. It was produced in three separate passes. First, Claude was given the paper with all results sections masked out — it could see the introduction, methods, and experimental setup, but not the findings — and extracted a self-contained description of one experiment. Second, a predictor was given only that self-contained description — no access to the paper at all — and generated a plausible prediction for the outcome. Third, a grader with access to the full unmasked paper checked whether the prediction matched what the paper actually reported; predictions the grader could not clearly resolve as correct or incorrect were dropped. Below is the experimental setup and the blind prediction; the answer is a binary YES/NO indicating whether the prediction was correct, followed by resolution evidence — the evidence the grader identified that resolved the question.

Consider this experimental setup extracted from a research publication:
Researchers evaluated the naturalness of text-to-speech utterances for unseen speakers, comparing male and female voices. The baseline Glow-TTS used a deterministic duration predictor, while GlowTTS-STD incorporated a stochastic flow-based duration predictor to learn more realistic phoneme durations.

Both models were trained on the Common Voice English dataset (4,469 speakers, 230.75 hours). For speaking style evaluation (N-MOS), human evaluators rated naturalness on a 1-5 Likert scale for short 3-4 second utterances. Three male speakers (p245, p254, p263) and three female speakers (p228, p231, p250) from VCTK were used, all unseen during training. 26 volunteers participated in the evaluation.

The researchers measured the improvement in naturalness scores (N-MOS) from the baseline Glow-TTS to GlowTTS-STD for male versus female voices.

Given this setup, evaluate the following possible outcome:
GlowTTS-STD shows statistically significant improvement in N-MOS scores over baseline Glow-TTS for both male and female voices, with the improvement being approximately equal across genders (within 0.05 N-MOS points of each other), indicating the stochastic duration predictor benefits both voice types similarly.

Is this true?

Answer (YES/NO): YES